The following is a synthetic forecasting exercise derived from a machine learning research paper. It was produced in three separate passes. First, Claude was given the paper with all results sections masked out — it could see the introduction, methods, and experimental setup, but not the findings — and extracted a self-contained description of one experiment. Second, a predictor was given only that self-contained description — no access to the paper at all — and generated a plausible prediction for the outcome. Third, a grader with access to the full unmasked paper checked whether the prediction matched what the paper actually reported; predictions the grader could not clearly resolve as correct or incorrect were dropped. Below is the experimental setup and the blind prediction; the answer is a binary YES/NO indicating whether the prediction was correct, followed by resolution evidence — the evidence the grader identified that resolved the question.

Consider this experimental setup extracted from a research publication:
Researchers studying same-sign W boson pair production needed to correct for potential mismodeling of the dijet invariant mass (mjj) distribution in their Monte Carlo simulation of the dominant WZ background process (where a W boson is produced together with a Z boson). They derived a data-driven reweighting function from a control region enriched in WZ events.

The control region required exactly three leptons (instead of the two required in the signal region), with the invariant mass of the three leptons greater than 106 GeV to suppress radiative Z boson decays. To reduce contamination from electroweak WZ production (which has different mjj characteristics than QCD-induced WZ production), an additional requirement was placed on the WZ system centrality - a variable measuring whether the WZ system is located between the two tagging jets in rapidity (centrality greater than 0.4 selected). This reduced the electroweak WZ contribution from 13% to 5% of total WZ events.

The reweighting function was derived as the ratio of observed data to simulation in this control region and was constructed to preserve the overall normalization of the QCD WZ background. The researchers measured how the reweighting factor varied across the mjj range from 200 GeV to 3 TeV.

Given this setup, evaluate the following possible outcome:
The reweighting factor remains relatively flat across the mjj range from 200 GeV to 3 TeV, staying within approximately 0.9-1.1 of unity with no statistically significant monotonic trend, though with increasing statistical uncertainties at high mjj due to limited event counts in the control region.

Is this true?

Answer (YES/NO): NO